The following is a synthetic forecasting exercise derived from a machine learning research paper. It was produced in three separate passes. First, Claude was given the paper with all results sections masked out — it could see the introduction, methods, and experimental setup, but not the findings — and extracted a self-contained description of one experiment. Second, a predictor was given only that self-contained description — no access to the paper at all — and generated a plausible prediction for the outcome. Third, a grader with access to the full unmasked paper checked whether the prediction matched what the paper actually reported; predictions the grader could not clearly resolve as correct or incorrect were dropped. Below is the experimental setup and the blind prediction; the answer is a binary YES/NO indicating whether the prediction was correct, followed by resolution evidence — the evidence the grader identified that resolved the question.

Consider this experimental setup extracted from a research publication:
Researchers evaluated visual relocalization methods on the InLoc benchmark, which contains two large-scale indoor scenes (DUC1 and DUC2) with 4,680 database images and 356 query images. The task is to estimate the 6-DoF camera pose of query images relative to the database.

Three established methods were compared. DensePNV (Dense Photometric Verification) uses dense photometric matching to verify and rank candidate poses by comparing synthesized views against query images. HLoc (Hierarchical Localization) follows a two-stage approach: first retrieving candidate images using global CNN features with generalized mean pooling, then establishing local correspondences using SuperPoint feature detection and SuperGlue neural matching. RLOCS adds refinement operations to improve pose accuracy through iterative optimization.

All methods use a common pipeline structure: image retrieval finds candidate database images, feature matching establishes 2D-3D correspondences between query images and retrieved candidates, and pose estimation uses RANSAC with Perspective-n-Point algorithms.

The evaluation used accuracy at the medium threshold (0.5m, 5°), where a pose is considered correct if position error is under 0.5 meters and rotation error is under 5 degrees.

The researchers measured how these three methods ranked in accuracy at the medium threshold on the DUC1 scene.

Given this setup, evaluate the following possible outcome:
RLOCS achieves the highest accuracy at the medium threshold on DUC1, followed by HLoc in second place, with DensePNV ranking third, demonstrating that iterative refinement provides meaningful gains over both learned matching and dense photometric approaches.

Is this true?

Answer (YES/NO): YES